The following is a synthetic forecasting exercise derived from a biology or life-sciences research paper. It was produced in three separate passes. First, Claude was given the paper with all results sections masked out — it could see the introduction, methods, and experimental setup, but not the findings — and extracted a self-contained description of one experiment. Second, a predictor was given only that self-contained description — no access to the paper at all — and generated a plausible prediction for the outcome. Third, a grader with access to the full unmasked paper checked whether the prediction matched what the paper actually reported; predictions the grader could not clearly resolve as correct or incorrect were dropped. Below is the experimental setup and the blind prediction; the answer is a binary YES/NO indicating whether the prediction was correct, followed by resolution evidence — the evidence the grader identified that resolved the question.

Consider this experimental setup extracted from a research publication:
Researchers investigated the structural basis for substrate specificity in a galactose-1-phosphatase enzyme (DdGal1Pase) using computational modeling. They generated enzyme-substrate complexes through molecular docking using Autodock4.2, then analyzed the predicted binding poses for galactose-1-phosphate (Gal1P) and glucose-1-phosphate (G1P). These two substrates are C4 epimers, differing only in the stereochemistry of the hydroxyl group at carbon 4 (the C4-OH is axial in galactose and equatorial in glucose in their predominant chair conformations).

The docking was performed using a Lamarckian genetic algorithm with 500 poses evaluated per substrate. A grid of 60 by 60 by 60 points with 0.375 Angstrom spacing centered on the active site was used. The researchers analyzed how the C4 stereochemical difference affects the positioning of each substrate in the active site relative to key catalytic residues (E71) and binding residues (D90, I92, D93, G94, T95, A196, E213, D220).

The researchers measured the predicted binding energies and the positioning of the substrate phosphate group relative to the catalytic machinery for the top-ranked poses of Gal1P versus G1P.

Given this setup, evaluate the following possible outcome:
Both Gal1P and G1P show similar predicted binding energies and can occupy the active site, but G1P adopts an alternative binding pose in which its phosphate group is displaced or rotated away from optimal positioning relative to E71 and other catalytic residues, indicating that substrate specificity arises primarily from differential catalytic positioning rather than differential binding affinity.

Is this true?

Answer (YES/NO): NO